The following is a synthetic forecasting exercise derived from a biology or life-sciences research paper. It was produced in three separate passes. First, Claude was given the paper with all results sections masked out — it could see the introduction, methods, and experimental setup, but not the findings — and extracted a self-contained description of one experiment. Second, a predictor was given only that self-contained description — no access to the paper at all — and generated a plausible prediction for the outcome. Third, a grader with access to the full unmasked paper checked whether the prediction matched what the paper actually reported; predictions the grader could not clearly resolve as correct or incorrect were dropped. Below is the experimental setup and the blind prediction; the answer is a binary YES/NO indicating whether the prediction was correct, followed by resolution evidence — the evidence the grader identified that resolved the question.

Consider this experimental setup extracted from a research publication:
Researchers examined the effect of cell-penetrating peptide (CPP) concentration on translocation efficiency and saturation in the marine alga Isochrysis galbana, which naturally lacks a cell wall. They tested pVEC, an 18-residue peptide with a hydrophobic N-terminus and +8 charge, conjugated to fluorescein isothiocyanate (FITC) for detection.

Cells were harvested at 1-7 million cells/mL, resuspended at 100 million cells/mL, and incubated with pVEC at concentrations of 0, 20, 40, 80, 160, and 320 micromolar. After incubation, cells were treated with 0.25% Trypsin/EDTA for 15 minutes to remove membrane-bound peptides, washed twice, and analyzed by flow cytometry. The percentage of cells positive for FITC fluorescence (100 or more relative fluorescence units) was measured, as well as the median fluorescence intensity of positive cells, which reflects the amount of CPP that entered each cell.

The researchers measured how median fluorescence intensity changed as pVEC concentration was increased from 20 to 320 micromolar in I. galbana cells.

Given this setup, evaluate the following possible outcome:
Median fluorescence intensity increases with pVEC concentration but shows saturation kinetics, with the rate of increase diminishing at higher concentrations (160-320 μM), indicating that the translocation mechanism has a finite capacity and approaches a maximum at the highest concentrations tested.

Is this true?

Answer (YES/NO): NO